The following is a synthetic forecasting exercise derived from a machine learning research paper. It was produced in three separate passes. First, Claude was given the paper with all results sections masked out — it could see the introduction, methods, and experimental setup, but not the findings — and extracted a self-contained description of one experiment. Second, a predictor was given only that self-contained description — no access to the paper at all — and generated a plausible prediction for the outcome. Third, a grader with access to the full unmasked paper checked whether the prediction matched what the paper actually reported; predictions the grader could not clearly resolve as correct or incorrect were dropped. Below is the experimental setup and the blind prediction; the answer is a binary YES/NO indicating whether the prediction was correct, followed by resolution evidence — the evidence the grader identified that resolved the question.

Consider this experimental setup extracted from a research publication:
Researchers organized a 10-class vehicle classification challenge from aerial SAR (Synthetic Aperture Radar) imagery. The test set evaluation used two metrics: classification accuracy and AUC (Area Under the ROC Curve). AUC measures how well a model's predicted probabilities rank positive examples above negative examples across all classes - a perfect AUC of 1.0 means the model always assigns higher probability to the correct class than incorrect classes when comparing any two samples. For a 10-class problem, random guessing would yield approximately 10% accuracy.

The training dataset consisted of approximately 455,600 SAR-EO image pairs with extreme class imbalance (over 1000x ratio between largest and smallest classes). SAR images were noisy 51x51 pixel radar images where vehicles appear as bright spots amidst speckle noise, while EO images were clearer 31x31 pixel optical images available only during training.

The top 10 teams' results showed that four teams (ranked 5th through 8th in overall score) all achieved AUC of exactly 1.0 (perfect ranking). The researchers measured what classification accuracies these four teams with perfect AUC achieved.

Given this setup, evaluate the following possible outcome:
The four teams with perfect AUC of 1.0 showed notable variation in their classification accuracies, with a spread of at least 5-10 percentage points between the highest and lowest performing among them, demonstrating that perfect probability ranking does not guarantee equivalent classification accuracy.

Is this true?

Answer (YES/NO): NO